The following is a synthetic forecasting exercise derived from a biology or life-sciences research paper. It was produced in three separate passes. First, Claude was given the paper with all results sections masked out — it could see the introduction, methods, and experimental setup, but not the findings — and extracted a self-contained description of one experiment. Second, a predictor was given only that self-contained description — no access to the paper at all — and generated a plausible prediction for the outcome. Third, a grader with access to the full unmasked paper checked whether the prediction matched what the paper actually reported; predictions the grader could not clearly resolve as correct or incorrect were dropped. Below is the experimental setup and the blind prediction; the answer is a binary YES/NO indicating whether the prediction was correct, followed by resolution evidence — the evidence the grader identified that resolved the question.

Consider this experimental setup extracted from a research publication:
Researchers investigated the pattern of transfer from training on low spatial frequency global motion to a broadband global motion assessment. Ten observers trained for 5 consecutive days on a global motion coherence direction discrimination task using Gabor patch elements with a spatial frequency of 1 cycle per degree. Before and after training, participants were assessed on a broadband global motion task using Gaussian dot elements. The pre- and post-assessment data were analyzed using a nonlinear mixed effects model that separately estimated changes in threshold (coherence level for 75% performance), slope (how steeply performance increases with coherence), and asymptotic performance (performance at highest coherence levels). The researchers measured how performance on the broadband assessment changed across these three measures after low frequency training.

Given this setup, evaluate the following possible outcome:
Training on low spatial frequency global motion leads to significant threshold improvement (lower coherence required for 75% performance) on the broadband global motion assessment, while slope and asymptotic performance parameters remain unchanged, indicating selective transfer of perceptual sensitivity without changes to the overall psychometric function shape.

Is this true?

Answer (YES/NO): NO